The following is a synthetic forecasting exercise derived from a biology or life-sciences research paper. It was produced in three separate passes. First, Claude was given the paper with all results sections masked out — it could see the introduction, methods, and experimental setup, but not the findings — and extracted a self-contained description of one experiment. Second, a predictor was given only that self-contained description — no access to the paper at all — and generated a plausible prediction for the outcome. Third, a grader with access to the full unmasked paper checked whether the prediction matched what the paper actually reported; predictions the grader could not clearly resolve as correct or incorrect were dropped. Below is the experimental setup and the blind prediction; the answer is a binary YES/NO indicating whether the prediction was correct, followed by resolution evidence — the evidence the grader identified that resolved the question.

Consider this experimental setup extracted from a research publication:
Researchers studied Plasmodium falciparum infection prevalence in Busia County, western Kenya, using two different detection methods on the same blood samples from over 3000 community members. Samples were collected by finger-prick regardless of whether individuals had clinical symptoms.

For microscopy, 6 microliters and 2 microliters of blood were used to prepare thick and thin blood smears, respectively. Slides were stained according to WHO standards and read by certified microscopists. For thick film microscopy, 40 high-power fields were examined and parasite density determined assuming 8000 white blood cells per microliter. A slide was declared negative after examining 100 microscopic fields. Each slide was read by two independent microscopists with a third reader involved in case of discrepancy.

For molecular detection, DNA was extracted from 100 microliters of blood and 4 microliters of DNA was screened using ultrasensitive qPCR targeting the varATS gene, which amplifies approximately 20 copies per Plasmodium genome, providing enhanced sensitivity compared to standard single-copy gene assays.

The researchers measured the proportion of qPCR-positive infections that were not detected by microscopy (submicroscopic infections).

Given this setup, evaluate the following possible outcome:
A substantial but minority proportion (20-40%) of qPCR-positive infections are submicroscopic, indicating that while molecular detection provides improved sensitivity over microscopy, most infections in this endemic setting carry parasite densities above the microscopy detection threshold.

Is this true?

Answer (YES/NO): NO